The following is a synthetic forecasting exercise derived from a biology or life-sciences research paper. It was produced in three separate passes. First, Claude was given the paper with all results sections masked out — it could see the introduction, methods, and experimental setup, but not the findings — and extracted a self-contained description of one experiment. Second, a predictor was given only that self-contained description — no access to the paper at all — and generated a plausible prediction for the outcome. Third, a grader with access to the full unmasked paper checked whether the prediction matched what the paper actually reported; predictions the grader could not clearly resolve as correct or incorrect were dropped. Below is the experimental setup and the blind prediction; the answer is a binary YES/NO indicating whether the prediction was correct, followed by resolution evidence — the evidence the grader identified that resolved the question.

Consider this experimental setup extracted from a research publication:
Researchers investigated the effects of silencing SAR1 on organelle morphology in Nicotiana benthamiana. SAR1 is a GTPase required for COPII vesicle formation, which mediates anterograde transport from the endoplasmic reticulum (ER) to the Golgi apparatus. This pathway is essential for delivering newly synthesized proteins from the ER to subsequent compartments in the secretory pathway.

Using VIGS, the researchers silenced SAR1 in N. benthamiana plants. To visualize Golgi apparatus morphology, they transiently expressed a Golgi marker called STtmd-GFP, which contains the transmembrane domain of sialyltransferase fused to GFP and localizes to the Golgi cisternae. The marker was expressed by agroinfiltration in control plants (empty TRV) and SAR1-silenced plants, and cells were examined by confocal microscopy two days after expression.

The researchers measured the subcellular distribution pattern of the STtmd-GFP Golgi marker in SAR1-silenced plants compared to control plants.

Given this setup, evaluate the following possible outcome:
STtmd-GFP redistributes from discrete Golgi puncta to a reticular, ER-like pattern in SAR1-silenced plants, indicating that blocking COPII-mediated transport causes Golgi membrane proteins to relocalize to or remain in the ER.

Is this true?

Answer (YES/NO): YES